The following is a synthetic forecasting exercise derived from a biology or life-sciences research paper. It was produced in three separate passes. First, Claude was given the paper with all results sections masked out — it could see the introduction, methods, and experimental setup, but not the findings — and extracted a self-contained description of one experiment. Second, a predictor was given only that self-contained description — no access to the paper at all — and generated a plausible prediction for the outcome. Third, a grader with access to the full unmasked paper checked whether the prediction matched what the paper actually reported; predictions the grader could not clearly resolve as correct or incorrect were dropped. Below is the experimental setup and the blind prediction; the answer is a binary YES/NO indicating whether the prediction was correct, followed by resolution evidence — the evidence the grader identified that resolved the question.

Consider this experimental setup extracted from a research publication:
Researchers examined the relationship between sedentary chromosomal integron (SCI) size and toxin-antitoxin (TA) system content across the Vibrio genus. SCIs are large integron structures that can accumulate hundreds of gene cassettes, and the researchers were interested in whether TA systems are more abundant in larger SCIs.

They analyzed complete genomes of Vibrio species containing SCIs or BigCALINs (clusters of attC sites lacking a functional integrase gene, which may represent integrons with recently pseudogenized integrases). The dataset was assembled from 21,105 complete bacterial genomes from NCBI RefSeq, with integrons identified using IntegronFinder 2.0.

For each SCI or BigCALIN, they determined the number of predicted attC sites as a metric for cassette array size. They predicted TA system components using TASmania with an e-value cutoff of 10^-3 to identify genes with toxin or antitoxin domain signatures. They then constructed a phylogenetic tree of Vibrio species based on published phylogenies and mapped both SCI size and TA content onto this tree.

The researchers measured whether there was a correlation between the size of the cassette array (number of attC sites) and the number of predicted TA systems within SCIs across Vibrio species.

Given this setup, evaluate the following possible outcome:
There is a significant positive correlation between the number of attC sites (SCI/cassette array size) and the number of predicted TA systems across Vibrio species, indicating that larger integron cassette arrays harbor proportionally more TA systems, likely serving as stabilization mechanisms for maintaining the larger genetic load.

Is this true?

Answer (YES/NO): YES